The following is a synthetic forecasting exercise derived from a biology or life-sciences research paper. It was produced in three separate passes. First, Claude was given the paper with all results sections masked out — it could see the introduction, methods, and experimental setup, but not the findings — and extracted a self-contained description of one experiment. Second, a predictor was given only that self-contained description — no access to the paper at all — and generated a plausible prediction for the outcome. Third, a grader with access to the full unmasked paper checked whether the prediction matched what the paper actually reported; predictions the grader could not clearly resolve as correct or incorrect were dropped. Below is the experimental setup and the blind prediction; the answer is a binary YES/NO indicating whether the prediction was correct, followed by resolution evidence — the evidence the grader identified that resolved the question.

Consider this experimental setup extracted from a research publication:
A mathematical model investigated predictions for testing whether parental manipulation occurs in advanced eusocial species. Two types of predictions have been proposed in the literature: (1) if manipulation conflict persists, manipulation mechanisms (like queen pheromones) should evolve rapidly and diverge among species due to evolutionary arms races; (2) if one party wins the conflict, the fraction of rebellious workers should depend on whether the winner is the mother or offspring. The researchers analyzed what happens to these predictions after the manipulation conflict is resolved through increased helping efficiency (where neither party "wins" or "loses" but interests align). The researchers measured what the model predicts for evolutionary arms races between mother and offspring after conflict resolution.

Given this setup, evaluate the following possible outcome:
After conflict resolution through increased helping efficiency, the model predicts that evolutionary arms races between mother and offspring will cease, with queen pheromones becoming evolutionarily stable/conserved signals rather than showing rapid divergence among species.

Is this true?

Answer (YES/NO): NO